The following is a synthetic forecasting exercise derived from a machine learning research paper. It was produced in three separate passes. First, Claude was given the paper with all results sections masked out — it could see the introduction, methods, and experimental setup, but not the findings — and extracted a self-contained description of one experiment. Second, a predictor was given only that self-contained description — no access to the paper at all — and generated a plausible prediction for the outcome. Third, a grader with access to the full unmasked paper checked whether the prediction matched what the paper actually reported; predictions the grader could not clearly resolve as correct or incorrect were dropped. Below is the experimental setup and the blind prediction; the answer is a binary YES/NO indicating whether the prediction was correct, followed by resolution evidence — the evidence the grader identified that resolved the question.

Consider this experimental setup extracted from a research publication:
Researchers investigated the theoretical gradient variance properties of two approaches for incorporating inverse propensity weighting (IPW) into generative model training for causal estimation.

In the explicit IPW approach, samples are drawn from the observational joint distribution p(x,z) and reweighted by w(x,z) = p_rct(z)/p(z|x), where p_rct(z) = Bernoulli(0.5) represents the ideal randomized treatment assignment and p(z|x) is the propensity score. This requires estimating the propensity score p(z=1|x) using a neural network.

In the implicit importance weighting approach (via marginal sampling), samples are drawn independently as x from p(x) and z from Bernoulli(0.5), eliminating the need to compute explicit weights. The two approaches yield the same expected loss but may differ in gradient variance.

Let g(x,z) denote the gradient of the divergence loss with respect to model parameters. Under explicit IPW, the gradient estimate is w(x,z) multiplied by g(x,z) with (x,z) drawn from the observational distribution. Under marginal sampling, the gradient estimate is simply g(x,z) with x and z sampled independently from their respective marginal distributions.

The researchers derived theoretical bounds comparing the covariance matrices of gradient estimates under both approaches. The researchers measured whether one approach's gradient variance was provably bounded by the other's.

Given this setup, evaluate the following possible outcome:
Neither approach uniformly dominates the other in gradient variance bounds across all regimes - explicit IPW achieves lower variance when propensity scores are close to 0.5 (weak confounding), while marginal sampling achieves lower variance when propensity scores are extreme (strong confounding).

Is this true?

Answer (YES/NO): NO